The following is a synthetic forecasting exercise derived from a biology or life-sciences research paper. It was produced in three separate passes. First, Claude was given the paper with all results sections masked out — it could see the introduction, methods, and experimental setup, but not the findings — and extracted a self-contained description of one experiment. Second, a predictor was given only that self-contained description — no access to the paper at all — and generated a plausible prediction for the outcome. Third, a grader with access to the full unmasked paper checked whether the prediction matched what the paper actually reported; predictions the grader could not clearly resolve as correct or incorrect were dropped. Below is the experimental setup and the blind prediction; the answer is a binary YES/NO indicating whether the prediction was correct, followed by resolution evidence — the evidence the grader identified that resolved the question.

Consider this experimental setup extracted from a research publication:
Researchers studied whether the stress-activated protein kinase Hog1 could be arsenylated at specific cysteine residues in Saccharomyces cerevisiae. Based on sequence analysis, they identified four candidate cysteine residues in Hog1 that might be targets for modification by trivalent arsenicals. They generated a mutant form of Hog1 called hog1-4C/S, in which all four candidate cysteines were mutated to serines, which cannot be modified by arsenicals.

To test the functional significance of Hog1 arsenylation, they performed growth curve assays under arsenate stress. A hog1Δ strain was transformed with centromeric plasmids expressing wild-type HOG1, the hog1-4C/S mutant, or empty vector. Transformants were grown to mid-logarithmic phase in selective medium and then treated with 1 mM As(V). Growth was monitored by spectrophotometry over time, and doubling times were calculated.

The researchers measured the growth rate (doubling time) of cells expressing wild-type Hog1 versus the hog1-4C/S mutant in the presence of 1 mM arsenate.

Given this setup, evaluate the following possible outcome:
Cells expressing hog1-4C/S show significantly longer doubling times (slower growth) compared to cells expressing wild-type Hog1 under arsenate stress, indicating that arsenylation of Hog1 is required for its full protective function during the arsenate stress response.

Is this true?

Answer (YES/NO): NO